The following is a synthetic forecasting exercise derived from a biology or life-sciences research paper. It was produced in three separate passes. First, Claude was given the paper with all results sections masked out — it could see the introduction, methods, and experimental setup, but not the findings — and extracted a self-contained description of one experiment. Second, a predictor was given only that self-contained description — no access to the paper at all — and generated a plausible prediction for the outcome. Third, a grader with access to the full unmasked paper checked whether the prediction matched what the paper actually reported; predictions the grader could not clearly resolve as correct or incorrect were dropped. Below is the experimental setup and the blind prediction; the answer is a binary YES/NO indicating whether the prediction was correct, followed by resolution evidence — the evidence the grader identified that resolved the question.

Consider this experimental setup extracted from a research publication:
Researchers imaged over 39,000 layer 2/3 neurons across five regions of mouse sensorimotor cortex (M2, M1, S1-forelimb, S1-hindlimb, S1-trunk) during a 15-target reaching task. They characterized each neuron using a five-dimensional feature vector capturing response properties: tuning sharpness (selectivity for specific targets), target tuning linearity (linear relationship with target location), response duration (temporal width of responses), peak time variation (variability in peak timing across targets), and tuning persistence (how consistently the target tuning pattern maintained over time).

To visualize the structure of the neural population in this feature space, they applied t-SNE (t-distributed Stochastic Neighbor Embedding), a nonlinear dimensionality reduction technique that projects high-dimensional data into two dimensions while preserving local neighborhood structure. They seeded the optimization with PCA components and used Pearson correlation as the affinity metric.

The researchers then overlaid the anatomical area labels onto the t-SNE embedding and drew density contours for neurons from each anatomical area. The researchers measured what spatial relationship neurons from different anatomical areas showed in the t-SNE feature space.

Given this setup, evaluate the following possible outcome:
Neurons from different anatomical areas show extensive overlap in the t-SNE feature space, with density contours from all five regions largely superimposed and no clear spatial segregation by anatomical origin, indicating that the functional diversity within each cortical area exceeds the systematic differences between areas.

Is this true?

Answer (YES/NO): NO